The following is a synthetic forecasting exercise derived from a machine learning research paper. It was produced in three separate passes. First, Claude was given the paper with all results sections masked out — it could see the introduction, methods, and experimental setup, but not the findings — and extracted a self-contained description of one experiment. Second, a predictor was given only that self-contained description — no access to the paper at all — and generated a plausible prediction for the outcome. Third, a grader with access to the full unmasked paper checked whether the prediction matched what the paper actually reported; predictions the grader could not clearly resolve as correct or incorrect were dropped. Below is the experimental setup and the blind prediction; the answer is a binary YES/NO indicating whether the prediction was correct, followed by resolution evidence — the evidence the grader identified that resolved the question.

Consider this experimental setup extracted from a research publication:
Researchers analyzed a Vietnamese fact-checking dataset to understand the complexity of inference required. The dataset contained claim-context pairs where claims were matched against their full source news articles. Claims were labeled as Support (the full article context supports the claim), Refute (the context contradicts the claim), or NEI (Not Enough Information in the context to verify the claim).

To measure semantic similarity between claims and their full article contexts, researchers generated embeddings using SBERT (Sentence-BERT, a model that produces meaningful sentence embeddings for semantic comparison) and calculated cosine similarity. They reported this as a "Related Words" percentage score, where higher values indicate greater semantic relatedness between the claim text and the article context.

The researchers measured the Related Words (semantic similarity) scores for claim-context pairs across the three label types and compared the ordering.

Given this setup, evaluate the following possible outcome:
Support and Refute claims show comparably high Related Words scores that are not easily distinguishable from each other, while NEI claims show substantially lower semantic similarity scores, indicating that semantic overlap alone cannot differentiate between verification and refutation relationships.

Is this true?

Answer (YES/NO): NO